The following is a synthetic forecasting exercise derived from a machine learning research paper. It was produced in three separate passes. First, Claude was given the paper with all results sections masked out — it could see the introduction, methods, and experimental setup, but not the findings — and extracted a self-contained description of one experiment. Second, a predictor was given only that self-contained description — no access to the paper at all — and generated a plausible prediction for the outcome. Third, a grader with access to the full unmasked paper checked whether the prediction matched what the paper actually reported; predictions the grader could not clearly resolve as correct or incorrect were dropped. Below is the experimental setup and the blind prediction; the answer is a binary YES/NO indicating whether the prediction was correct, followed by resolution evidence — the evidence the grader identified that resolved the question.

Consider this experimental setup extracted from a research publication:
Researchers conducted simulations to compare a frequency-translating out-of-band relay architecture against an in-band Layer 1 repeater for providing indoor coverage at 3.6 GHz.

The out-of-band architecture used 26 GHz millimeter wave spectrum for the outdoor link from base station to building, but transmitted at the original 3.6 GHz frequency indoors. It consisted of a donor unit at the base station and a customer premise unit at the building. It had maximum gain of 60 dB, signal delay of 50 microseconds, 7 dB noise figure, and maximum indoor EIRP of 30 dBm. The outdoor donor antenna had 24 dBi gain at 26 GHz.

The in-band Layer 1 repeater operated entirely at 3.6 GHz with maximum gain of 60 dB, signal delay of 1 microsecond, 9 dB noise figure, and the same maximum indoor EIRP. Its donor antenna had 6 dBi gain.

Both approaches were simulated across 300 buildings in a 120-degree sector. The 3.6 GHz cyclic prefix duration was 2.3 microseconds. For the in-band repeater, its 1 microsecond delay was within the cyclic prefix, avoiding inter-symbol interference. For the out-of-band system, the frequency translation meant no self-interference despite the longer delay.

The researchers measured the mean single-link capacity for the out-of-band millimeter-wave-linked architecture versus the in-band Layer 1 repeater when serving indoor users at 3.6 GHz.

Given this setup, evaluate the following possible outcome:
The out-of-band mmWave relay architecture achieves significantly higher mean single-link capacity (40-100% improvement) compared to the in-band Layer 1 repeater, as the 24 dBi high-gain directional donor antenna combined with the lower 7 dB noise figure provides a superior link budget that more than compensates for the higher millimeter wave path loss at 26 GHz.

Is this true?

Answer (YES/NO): NO